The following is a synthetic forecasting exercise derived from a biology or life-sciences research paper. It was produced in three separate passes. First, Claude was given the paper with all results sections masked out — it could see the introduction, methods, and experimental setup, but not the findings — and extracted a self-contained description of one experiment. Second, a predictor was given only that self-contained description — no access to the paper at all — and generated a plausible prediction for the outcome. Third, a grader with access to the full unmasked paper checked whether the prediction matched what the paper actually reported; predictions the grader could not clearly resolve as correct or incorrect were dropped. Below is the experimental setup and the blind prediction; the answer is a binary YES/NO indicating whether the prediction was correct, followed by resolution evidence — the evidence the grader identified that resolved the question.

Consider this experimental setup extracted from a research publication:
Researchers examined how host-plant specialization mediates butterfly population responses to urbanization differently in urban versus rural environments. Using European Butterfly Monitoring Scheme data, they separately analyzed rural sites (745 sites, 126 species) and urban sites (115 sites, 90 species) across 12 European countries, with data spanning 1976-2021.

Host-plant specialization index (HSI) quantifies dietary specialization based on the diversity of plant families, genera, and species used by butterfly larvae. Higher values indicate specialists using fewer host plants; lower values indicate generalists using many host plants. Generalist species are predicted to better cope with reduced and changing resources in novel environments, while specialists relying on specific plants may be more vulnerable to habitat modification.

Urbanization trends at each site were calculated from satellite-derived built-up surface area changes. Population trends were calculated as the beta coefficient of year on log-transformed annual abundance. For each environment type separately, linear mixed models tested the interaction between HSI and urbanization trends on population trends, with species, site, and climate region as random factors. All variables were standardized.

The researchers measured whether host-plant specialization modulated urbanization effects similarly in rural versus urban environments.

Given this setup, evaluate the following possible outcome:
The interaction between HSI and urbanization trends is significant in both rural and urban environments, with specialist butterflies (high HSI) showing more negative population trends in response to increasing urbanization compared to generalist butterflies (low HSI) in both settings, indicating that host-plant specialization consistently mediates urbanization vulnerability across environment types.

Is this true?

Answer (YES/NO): NO